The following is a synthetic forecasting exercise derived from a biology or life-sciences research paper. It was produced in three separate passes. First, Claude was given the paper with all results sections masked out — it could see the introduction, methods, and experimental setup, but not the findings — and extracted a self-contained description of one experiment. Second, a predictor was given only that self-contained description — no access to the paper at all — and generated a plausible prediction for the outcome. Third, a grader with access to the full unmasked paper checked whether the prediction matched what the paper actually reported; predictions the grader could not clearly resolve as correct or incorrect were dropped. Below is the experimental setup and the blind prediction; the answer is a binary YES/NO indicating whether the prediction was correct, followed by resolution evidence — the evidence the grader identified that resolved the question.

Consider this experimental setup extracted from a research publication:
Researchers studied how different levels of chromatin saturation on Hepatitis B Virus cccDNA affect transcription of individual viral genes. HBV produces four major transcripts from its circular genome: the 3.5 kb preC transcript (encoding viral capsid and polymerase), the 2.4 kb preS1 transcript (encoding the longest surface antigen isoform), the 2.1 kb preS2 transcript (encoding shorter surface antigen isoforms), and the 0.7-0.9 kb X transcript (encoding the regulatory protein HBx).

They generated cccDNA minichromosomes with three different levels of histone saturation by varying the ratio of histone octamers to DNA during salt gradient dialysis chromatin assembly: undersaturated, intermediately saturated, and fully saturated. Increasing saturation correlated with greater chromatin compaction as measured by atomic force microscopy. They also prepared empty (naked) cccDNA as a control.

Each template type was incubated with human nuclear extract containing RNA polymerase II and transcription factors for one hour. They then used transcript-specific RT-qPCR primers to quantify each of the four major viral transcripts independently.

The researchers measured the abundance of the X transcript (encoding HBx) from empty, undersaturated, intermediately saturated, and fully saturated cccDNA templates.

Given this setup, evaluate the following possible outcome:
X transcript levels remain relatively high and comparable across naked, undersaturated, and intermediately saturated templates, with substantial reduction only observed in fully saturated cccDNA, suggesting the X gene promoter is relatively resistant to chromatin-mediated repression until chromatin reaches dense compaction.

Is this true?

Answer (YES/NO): NO